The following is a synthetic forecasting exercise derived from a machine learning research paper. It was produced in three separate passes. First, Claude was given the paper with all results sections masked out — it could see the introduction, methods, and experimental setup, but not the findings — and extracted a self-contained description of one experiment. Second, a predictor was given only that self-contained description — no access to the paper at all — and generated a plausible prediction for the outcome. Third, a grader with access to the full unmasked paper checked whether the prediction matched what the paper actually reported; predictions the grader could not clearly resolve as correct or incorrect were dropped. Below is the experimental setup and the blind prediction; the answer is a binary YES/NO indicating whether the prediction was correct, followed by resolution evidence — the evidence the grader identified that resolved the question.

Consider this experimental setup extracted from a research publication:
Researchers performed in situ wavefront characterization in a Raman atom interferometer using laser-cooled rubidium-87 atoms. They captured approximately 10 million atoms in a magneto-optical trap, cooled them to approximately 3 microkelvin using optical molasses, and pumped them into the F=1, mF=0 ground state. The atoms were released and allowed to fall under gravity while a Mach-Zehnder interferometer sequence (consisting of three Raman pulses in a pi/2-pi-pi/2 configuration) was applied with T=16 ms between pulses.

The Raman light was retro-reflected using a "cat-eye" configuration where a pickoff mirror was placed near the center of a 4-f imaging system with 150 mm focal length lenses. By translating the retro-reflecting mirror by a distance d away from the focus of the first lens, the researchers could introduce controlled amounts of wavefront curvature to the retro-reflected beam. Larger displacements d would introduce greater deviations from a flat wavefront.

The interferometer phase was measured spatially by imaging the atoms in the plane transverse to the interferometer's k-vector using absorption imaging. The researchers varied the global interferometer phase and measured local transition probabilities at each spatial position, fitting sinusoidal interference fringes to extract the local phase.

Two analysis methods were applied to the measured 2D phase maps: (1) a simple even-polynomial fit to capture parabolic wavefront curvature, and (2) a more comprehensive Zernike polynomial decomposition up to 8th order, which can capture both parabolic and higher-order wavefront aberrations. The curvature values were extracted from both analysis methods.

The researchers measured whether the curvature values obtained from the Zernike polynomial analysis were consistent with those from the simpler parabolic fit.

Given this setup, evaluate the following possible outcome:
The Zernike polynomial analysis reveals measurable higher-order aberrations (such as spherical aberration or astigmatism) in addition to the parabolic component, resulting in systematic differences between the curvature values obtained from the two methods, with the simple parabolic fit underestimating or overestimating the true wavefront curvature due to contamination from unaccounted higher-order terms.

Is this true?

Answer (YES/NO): NO